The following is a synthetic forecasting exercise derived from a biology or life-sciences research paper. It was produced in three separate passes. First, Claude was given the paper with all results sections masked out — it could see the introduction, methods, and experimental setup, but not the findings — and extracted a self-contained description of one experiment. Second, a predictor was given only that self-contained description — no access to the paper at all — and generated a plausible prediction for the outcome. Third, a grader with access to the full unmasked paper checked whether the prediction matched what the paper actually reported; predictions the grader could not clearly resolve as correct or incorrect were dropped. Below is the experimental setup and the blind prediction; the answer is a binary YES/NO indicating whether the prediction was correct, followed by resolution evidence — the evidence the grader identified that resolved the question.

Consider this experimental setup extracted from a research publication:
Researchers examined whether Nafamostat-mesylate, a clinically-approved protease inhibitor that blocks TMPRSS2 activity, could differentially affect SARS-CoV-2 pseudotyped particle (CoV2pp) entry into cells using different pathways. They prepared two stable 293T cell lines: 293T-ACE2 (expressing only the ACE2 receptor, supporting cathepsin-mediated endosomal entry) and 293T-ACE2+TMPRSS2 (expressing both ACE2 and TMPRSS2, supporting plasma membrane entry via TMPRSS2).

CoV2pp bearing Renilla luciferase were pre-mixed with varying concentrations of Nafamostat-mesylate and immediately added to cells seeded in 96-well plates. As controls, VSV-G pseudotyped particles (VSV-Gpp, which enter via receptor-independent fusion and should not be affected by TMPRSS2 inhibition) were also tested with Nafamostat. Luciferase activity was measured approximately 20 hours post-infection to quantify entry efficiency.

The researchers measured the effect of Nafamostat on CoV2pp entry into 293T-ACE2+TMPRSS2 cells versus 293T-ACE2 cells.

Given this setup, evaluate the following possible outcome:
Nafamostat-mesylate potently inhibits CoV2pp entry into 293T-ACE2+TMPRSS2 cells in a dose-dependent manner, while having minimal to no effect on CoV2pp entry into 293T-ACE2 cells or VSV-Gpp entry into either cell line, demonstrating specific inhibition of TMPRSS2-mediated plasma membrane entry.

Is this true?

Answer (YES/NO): YES